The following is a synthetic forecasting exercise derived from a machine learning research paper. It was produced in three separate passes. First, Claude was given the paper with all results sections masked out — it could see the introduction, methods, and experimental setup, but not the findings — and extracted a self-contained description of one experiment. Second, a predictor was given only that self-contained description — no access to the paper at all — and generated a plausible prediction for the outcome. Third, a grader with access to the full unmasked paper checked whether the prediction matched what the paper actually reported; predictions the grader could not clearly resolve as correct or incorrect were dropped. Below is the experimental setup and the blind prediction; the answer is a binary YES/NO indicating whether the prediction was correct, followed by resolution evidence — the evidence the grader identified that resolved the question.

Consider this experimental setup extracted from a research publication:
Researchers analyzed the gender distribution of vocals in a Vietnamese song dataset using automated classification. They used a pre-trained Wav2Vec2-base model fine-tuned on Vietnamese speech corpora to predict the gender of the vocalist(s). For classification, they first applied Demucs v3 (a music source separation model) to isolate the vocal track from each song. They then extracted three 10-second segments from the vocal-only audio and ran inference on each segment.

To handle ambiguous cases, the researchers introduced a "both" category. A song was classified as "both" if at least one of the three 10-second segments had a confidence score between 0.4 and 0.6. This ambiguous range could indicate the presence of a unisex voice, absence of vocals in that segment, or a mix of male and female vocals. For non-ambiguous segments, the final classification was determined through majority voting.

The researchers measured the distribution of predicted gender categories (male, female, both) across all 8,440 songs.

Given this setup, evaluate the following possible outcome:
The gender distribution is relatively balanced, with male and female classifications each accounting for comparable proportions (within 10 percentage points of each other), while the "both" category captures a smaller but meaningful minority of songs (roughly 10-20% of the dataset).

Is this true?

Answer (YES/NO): NO